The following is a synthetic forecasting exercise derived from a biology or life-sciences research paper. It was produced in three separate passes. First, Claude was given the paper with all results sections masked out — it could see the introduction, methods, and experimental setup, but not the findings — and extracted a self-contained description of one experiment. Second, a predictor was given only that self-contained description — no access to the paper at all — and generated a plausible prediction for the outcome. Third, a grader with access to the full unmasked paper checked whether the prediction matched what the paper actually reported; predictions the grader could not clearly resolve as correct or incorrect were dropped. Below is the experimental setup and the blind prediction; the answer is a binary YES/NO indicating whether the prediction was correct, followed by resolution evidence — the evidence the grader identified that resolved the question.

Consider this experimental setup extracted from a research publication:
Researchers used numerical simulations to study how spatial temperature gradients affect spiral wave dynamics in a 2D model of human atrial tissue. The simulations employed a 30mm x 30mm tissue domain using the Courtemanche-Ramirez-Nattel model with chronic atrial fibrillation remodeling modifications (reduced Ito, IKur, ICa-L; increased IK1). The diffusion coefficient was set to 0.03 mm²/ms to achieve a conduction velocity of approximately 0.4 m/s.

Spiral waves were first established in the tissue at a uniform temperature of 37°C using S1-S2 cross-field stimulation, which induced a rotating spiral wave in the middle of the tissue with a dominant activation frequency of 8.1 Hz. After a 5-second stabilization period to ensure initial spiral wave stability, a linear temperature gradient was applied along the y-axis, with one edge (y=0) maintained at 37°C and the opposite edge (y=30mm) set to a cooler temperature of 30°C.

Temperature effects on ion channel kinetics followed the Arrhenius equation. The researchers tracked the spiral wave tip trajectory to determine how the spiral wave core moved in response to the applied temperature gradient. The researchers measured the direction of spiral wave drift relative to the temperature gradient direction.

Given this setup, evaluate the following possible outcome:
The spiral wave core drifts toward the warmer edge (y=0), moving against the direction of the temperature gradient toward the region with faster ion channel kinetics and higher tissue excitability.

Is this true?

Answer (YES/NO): NO